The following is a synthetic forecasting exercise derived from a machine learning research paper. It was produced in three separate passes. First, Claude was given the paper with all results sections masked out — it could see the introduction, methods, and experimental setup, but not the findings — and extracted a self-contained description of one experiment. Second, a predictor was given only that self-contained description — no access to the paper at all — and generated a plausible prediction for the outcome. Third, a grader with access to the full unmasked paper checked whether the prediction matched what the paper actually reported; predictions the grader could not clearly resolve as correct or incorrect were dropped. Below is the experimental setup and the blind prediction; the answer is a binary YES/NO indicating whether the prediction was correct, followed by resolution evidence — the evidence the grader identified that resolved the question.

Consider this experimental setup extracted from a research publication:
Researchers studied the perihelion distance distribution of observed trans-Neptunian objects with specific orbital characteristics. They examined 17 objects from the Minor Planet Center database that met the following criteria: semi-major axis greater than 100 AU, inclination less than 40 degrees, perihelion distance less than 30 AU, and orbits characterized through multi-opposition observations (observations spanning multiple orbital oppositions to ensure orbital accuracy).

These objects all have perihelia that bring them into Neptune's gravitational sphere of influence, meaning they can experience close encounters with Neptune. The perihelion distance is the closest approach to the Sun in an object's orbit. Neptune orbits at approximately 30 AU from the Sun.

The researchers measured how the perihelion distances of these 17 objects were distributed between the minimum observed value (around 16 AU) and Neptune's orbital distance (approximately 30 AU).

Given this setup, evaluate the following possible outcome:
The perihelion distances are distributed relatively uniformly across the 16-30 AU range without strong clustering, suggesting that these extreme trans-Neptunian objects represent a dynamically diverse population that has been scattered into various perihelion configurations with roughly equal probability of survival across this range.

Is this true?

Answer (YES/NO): YES